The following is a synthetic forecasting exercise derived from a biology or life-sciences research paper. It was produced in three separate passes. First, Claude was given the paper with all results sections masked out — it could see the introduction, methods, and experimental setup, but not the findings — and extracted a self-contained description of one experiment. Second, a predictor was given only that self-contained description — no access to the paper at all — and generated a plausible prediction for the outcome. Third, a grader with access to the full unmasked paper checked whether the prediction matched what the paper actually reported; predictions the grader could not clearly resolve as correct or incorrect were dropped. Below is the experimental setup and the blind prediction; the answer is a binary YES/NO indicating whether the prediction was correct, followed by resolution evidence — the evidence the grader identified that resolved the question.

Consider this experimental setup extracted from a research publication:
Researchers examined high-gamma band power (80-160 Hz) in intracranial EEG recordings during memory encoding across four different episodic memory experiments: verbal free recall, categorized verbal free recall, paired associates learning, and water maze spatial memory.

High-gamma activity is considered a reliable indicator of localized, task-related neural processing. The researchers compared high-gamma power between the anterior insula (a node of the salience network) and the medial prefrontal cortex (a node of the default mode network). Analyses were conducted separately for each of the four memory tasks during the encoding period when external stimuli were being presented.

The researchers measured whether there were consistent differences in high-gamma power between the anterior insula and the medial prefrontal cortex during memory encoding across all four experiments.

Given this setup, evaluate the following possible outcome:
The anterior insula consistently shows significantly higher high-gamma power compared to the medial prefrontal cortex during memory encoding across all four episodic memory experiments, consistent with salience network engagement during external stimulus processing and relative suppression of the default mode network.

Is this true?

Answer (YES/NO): NO